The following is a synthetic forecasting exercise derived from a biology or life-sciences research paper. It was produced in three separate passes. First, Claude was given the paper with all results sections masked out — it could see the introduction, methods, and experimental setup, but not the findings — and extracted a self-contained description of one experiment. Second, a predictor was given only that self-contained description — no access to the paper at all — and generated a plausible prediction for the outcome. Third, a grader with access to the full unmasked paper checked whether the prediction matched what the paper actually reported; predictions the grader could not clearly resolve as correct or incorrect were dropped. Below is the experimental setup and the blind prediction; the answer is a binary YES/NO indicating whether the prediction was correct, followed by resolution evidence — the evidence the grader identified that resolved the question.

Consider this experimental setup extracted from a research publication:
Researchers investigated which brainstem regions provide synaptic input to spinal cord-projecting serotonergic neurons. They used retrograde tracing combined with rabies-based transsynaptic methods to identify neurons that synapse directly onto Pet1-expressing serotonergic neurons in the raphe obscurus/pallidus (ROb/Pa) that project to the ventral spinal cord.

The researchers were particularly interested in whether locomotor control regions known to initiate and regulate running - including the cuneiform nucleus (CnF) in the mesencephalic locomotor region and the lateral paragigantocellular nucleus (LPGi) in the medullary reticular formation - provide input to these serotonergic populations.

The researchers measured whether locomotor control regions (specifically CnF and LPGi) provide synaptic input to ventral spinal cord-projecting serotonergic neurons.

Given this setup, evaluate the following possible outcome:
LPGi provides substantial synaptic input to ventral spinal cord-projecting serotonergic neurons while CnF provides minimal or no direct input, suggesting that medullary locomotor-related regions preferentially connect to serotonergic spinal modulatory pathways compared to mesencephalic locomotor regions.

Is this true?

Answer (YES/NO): YES